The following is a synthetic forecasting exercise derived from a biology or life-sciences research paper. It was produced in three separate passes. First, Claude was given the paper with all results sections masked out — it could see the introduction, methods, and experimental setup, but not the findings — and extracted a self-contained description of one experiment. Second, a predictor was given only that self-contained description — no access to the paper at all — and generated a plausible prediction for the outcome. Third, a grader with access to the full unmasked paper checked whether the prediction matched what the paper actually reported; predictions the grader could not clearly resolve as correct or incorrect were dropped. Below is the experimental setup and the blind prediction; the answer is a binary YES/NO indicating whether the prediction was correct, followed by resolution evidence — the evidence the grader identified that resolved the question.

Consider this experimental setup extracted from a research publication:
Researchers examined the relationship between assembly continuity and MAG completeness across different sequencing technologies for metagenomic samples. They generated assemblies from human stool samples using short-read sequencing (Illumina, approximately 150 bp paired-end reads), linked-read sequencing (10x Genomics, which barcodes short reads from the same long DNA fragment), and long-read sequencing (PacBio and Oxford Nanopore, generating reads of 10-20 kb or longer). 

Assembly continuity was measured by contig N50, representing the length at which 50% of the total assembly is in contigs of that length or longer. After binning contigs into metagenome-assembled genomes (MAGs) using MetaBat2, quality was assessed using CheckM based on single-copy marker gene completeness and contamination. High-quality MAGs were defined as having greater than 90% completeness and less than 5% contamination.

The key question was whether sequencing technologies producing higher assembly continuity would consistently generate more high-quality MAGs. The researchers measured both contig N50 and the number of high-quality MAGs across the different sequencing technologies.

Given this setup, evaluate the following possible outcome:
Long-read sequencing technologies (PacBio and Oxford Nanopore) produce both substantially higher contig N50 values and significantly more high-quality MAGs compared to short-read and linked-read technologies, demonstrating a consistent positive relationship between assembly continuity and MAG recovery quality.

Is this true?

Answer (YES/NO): NO